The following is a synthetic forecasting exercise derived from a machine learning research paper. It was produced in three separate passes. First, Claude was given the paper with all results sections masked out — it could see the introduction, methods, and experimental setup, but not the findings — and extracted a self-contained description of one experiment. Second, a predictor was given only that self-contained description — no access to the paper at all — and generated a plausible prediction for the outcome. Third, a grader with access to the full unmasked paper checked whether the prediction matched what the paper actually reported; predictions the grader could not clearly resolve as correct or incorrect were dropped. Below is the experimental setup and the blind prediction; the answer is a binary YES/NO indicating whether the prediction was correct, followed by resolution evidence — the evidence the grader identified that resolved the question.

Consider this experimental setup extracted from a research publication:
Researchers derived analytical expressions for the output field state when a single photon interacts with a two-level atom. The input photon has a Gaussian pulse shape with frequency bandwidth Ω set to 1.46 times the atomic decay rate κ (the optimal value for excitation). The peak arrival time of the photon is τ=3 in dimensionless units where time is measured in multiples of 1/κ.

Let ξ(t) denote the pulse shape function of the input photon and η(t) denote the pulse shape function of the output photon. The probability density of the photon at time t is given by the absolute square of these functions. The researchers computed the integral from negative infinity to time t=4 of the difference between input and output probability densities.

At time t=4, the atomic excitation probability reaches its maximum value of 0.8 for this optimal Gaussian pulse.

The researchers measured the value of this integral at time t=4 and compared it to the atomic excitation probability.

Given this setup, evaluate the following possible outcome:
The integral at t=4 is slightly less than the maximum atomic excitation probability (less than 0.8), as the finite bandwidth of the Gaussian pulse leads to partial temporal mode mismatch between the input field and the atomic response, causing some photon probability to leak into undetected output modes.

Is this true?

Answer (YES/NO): NO